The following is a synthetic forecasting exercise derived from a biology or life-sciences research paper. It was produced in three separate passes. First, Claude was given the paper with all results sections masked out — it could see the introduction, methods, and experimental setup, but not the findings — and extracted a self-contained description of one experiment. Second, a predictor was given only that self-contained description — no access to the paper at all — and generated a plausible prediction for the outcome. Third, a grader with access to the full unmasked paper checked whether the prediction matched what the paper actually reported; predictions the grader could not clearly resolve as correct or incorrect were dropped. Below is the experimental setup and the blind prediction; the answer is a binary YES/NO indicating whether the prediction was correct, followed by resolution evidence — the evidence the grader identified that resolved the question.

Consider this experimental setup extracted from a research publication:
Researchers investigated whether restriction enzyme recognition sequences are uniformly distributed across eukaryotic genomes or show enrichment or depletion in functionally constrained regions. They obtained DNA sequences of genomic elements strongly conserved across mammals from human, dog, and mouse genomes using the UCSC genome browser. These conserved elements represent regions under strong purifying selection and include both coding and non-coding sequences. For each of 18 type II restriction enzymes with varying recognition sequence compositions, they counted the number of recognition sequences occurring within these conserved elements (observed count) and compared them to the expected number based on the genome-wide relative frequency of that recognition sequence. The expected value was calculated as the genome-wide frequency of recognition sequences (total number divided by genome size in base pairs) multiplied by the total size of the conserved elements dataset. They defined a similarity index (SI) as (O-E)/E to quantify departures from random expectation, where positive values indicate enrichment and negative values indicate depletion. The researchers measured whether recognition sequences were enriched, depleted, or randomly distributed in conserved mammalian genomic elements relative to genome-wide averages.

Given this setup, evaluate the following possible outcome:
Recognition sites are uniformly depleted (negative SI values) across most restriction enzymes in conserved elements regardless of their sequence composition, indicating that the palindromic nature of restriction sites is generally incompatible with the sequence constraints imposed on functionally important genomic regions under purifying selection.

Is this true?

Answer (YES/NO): NO